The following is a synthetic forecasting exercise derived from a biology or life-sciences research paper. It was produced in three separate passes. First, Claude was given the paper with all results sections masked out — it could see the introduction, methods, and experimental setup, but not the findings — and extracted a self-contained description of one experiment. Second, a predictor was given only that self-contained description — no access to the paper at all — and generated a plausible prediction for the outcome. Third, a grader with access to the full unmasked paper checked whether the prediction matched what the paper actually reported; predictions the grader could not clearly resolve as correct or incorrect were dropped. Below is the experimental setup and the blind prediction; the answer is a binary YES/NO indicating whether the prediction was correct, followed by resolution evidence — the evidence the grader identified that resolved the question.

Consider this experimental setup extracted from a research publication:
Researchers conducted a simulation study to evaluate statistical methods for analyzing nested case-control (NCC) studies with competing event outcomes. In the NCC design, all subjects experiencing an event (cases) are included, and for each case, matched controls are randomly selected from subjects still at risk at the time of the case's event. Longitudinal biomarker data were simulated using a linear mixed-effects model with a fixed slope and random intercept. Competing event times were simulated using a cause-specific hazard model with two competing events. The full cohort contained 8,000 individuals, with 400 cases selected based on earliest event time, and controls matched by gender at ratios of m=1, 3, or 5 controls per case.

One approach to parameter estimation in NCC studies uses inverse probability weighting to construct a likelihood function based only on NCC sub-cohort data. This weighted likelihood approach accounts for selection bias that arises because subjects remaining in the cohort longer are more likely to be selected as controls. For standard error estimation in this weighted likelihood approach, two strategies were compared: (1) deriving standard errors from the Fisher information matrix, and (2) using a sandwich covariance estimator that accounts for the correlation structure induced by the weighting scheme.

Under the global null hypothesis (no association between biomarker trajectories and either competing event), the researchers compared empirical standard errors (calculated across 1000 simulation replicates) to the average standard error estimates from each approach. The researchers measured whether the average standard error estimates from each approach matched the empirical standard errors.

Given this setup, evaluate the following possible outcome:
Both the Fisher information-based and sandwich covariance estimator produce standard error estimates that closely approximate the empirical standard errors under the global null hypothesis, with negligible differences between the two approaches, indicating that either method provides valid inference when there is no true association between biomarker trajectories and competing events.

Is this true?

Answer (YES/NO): NO